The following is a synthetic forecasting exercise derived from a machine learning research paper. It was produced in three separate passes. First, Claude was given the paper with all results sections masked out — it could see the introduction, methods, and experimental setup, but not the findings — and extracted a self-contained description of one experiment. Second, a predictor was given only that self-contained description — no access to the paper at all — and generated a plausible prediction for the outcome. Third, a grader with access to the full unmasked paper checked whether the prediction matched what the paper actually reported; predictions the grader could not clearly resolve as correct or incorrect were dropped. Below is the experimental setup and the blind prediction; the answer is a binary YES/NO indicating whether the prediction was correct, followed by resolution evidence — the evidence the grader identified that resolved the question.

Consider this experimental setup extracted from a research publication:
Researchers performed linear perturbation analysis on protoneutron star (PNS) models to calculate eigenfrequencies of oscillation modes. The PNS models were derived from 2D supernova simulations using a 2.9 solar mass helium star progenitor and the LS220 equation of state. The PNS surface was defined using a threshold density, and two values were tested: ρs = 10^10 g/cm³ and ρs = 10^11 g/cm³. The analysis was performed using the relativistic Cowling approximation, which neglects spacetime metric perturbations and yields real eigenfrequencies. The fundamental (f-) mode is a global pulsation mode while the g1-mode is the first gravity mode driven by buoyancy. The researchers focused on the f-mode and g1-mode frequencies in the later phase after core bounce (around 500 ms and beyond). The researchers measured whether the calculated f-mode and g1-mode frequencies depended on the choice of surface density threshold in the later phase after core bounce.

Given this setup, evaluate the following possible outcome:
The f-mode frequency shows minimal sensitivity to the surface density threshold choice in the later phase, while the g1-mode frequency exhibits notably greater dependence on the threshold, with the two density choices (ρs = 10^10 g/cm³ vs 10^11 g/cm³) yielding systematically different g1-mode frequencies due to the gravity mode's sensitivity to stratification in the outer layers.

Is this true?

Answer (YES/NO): NO